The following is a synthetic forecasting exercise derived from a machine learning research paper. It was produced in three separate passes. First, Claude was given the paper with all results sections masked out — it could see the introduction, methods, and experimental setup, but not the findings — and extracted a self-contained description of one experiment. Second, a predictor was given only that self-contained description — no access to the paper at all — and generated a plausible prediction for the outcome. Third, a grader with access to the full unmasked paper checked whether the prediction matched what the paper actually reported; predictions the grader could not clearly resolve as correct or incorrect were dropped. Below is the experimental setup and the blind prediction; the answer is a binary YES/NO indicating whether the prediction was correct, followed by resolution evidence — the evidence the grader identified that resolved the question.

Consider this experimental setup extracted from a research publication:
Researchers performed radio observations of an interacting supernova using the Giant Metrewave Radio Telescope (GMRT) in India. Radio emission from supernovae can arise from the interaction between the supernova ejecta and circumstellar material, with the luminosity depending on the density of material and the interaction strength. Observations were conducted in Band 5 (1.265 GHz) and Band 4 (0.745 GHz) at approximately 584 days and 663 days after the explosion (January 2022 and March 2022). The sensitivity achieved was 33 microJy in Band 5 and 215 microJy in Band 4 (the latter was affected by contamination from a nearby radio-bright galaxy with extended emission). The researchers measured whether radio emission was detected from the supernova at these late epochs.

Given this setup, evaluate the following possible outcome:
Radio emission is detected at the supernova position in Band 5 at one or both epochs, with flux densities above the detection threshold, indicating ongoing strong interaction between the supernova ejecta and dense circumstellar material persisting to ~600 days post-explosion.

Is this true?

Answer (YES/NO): NO